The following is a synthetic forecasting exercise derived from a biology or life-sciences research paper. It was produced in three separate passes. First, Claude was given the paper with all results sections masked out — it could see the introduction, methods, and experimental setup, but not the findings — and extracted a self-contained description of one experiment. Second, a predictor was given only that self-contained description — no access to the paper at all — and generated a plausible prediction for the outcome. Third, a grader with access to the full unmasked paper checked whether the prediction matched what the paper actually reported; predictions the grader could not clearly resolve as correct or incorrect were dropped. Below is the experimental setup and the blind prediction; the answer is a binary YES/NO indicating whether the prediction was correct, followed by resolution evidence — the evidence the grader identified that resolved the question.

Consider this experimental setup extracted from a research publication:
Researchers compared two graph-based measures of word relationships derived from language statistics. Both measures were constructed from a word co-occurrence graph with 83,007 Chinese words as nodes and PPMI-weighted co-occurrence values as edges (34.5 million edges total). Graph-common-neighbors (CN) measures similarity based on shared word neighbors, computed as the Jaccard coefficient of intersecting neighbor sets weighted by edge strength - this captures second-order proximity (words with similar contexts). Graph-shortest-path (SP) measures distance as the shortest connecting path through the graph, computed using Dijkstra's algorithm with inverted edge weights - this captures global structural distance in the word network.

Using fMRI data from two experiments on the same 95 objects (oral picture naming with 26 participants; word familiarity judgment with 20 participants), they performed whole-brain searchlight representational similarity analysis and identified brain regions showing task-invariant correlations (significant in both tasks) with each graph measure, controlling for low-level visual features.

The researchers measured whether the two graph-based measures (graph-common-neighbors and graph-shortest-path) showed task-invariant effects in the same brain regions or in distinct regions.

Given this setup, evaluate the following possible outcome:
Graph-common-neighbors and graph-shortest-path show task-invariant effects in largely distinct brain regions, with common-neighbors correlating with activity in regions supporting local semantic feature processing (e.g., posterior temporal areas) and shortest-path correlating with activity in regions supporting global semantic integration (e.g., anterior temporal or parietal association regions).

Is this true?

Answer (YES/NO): NO